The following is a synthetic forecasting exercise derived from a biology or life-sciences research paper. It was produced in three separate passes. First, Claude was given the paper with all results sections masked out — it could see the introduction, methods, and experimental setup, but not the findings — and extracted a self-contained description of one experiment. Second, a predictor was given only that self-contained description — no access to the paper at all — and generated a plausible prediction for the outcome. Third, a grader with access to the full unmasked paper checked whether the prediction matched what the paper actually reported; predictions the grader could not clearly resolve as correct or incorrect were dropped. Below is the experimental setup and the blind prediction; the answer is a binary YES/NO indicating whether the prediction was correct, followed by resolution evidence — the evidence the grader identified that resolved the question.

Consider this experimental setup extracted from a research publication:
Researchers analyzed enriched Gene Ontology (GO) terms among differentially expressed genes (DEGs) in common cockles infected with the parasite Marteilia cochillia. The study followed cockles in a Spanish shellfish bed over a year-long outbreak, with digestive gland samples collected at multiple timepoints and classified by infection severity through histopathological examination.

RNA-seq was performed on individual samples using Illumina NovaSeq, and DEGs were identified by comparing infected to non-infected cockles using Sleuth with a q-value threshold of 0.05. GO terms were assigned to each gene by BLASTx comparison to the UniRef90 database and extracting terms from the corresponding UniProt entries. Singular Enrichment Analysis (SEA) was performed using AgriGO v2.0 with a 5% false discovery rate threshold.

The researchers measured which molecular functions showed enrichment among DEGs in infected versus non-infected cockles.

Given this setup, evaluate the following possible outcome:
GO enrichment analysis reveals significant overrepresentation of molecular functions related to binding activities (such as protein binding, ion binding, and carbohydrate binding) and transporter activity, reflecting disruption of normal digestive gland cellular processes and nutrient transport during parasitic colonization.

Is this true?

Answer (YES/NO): NO